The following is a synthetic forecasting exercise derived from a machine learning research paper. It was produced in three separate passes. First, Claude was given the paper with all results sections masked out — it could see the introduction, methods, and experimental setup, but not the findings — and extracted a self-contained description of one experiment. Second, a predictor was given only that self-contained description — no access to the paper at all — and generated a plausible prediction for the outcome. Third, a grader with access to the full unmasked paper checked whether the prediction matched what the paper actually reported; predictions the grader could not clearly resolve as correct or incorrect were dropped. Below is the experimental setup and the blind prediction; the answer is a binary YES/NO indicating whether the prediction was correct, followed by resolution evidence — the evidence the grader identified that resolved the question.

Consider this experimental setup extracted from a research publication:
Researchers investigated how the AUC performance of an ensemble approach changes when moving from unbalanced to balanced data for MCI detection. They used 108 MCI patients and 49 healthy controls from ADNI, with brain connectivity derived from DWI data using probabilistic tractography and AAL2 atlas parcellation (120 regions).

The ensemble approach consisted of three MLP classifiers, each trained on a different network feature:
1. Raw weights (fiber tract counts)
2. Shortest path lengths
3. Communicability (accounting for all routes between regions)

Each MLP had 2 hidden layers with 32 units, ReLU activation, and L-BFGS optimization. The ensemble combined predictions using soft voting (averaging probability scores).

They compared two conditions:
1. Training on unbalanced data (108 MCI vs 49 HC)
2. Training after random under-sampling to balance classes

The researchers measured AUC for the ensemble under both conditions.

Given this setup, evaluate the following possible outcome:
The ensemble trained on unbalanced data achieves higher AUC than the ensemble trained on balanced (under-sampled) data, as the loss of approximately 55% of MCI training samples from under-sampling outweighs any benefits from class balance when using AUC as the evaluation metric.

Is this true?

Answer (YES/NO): NO